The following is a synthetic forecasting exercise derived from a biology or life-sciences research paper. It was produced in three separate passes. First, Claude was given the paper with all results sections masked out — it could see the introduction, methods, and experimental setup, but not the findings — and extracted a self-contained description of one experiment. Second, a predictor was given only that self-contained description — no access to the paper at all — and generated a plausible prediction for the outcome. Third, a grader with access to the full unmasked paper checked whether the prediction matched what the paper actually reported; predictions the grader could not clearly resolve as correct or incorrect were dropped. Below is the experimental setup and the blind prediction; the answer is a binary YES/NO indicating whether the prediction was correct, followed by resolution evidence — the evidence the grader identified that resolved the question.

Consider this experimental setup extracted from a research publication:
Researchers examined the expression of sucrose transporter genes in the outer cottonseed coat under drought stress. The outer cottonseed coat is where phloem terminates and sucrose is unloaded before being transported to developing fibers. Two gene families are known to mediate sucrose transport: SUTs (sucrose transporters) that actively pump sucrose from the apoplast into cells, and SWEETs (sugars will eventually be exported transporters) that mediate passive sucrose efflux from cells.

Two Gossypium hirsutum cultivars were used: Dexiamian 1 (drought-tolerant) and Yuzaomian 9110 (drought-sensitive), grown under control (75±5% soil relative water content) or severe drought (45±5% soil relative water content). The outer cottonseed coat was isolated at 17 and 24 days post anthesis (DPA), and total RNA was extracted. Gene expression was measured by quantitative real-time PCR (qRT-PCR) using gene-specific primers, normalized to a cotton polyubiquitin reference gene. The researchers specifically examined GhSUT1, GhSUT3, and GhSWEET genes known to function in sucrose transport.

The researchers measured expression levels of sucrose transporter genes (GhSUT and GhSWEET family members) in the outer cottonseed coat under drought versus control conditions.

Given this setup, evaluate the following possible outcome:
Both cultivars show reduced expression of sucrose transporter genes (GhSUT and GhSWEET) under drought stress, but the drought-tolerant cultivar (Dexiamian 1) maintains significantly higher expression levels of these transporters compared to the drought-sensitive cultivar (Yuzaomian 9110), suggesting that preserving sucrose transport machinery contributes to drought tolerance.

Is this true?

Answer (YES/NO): NO